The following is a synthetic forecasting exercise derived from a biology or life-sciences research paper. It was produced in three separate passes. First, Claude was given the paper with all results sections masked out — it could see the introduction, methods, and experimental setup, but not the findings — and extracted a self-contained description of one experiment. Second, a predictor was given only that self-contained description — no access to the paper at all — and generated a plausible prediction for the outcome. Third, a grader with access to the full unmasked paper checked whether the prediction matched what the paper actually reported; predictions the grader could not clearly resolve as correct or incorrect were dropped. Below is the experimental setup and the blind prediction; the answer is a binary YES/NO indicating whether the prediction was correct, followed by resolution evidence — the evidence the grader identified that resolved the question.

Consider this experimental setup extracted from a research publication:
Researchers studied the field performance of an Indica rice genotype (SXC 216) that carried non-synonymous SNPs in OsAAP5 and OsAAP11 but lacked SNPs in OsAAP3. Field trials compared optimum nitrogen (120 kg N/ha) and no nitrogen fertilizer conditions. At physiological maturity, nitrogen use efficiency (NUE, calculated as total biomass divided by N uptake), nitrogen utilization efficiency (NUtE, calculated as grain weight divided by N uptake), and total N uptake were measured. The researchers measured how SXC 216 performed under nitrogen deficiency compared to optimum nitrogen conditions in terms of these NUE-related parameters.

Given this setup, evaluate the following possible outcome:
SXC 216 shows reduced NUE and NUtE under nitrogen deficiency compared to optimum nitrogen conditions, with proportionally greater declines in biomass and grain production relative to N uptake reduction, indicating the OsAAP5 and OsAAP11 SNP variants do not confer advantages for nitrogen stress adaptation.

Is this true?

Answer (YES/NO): NO